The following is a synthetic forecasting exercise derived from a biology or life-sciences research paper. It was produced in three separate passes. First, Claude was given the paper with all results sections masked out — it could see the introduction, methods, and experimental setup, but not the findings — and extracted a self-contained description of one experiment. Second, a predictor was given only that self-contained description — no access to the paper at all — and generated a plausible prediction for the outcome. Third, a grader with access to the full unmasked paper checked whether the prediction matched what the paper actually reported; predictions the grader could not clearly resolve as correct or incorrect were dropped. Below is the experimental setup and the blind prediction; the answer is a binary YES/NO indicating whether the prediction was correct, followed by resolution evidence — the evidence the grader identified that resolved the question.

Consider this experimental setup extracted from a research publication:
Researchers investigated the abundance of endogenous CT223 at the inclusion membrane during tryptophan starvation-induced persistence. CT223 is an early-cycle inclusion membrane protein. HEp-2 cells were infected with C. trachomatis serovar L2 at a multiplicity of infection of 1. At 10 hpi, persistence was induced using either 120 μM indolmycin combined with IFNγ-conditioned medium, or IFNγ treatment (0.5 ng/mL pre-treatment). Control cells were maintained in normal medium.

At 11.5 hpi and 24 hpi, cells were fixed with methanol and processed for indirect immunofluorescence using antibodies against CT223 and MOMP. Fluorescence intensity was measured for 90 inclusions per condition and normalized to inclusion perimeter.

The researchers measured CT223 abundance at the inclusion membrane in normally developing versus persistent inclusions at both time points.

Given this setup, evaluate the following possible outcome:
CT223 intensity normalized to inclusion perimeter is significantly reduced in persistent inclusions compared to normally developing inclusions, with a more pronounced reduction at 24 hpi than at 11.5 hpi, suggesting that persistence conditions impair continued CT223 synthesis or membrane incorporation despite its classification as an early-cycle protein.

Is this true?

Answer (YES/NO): NO